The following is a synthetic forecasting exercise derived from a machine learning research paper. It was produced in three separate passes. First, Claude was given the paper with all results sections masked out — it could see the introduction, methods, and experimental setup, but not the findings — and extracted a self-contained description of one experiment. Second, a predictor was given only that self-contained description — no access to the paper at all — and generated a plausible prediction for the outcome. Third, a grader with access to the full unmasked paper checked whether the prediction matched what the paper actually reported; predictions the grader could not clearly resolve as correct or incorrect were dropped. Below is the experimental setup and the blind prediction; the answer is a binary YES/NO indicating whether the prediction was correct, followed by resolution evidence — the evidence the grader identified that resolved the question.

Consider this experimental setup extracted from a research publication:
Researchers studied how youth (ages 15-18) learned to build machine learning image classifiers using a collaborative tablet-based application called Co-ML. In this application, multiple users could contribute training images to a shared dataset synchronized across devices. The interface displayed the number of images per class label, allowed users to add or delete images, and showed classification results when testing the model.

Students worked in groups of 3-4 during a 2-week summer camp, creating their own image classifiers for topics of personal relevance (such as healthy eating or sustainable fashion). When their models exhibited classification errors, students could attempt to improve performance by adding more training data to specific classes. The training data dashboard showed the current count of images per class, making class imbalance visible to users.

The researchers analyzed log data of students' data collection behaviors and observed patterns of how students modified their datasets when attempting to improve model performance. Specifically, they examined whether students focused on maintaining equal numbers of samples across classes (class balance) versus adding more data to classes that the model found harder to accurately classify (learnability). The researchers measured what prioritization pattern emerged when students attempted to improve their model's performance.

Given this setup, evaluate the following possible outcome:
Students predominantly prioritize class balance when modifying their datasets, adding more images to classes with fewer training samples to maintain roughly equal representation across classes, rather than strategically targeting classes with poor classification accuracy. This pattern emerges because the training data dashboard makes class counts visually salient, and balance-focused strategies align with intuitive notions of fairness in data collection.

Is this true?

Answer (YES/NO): NO